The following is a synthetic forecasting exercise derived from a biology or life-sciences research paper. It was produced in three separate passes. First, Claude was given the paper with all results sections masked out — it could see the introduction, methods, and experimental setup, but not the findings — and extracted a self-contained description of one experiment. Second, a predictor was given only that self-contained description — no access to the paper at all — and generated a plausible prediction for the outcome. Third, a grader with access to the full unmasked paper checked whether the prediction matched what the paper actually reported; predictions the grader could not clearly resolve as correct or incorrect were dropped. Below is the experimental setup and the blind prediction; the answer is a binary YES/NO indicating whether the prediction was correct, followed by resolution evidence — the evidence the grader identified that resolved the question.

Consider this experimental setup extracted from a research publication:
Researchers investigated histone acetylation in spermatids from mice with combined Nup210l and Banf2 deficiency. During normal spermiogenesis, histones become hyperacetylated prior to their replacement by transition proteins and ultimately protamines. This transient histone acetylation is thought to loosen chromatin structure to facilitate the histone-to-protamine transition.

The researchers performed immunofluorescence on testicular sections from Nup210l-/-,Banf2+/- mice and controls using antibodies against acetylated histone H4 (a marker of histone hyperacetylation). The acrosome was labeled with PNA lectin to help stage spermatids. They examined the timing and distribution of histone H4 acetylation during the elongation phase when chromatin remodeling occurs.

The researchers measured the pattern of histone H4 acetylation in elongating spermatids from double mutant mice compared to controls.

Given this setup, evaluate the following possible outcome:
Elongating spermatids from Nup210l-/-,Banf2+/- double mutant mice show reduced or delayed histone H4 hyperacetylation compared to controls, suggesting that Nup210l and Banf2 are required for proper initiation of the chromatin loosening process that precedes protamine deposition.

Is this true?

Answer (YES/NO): NO